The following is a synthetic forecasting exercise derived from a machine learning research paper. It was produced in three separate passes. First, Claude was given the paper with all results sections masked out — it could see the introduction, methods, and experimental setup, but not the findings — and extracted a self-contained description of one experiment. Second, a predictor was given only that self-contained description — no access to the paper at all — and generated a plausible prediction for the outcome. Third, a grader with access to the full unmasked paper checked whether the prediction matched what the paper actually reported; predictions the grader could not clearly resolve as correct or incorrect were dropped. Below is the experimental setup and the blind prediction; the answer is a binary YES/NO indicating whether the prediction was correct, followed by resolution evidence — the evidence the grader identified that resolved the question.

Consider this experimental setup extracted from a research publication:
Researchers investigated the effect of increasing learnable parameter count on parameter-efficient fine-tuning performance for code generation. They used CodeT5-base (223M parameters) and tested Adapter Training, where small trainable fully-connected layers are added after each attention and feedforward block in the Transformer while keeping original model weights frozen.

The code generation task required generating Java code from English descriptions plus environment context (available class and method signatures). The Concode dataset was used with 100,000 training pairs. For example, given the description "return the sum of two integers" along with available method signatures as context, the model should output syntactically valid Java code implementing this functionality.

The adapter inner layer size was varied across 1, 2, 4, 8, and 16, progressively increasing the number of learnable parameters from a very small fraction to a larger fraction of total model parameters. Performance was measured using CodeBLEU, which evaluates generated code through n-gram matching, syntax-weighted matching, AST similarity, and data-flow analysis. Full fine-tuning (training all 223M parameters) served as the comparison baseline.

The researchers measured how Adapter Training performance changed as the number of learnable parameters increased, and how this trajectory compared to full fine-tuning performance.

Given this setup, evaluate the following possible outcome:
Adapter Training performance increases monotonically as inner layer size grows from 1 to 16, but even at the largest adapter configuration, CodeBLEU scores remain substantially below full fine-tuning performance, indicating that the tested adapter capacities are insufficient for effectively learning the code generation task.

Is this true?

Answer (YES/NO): YES